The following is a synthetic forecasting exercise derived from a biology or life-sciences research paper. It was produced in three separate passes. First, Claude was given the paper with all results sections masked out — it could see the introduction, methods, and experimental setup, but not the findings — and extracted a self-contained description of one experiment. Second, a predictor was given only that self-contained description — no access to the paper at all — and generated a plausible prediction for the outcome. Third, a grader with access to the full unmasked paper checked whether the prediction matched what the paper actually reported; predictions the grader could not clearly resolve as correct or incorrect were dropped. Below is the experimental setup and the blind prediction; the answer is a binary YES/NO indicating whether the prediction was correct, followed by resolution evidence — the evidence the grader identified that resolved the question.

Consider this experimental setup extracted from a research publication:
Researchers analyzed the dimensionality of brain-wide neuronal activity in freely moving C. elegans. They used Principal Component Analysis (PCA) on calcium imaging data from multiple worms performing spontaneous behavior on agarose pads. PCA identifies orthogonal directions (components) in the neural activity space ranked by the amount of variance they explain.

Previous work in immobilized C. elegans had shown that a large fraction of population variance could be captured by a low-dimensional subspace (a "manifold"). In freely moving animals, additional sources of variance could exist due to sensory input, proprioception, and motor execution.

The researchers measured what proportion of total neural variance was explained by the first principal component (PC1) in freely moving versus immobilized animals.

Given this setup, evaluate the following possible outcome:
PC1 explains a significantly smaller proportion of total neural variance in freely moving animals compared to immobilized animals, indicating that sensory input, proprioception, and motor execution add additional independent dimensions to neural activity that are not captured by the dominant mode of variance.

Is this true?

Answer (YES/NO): YES